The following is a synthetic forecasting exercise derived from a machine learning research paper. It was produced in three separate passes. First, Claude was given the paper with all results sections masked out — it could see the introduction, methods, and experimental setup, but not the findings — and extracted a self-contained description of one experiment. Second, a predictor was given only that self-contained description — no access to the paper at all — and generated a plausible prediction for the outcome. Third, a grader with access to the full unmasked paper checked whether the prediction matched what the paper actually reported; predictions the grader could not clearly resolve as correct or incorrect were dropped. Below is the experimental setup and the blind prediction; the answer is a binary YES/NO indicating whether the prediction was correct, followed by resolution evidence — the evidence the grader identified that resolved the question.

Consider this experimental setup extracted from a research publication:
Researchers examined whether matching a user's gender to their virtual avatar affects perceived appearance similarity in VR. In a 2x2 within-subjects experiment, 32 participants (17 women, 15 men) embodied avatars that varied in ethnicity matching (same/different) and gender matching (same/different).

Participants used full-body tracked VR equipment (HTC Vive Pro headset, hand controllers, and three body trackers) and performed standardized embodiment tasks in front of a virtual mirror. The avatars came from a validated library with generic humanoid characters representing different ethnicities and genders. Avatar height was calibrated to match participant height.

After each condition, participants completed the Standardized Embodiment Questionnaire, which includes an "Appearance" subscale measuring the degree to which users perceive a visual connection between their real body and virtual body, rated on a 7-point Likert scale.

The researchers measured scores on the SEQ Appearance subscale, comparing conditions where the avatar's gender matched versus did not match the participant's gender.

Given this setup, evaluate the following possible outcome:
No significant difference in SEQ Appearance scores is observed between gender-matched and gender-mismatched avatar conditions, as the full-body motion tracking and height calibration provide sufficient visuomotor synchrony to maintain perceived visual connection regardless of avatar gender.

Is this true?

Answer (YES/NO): YES